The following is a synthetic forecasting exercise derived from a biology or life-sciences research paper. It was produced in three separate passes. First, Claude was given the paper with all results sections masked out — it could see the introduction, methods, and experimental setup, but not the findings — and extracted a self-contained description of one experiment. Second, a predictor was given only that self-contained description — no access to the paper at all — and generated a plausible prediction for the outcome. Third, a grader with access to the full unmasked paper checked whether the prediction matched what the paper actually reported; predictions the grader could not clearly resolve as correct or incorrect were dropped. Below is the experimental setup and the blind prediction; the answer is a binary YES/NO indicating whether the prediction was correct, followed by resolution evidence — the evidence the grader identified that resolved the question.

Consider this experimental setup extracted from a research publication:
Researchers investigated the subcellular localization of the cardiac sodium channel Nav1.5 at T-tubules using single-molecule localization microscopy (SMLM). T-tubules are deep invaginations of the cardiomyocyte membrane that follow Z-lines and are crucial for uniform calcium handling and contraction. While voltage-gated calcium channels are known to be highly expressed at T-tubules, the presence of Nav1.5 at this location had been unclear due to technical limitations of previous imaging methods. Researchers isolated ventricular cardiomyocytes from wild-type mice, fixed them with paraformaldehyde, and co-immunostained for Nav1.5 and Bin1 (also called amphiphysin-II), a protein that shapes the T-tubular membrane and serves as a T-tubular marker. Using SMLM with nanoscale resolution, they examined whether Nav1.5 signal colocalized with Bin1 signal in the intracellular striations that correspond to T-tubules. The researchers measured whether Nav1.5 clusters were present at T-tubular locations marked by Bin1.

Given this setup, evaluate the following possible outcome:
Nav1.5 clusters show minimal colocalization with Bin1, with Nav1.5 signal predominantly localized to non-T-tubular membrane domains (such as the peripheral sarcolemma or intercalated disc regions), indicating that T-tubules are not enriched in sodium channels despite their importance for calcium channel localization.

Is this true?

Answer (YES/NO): NO